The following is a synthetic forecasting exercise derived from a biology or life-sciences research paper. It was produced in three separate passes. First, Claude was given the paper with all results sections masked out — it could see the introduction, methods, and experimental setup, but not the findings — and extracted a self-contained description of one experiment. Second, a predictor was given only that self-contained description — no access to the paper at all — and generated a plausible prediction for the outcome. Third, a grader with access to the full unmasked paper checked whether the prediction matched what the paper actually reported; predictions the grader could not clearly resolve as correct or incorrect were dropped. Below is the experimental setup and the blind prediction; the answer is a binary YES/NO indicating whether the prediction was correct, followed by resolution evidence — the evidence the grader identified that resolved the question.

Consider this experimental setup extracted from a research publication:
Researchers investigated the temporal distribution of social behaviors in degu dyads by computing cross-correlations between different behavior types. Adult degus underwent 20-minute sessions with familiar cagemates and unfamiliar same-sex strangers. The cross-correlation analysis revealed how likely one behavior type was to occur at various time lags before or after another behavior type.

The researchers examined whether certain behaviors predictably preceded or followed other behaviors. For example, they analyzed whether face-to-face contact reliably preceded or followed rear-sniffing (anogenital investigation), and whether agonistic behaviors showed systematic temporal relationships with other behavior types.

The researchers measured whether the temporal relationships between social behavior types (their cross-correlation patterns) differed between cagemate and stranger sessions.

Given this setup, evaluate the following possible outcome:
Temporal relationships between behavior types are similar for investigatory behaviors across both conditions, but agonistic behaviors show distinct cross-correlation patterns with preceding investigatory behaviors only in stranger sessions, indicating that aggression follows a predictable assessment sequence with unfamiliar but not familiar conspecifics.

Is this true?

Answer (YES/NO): NO